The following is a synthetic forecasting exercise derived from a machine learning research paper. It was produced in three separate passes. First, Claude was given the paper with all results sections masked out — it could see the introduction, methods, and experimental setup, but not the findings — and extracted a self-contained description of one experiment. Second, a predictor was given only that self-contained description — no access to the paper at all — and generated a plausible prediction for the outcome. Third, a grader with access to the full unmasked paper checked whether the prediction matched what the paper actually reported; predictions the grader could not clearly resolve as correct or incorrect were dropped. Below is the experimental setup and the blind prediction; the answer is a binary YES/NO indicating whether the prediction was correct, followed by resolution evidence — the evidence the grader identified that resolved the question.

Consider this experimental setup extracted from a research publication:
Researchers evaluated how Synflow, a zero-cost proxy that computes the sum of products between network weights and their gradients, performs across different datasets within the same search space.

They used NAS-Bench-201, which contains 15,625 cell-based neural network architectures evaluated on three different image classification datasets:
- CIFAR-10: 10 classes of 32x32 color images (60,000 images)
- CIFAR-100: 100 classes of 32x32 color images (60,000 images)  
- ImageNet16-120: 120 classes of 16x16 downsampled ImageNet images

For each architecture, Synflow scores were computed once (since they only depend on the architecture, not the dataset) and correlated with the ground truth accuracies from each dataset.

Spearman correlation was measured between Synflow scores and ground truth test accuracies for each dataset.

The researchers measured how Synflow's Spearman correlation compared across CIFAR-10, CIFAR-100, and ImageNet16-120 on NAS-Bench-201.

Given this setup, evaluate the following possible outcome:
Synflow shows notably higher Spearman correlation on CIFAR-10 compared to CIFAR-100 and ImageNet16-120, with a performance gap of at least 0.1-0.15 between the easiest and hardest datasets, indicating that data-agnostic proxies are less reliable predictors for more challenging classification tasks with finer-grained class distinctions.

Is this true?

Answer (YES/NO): NO